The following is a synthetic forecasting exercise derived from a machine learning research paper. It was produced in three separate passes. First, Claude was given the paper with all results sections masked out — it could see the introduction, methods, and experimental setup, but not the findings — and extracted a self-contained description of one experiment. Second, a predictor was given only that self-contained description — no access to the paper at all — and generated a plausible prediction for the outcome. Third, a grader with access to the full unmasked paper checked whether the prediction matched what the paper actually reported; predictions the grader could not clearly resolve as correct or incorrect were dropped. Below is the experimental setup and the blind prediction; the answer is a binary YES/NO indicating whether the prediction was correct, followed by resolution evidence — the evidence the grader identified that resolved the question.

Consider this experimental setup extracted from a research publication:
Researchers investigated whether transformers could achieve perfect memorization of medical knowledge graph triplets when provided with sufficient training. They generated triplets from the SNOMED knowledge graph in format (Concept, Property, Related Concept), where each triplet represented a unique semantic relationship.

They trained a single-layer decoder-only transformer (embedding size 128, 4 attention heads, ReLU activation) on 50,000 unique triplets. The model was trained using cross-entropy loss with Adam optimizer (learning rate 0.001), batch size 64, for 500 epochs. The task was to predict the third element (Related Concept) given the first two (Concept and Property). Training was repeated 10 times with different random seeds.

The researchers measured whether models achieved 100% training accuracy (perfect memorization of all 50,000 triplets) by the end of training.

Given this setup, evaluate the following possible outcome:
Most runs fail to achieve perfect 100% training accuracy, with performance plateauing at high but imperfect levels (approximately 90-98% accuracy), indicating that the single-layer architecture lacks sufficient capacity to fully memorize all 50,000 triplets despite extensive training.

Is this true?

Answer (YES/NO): YES